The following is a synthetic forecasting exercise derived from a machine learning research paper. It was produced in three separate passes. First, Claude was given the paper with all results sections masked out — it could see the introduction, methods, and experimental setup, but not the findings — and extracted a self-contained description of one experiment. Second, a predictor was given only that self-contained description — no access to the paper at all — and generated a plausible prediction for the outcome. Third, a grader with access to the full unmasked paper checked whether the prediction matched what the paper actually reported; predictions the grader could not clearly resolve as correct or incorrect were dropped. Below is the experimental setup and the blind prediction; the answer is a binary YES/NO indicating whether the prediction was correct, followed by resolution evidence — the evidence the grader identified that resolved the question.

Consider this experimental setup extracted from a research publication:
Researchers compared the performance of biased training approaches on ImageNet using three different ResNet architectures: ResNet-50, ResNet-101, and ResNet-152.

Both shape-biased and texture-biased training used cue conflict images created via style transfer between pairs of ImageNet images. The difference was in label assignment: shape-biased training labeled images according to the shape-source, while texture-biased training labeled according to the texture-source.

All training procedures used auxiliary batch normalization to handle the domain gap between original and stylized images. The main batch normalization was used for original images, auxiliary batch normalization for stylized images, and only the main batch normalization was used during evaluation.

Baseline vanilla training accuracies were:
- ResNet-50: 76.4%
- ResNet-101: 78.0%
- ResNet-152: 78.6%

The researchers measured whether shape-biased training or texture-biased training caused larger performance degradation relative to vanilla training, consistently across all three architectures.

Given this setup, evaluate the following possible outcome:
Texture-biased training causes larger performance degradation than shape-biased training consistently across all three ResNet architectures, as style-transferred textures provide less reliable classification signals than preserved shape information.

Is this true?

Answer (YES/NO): YES